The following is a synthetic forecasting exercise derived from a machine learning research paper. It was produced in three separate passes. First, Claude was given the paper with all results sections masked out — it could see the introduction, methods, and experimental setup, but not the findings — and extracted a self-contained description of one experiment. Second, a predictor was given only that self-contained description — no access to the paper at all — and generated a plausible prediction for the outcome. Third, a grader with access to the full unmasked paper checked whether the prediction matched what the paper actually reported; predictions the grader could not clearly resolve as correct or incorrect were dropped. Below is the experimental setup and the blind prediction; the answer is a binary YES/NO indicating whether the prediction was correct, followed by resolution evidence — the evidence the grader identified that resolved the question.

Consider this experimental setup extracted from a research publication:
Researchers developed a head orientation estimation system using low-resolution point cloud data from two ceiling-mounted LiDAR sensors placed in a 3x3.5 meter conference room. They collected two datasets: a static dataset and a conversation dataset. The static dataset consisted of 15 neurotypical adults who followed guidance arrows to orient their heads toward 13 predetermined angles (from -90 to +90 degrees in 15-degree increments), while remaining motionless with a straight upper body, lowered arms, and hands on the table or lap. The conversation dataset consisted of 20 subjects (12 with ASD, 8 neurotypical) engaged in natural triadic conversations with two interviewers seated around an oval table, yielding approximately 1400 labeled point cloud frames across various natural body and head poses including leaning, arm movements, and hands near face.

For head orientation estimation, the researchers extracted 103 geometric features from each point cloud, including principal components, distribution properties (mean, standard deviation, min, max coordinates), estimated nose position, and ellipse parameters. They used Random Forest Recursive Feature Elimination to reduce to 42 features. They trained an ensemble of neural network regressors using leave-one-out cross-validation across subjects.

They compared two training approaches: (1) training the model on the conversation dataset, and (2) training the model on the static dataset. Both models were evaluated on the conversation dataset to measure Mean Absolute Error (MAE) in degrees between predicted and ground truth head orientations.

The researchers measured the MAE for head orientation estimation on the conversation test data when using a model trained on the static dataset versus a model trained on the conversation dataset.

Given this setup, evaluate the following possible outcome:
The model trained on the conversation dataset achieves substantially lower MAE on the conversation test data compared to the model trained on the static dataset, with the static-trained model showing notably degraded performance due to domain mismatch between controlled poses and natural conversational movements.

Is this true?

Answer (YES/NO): YES